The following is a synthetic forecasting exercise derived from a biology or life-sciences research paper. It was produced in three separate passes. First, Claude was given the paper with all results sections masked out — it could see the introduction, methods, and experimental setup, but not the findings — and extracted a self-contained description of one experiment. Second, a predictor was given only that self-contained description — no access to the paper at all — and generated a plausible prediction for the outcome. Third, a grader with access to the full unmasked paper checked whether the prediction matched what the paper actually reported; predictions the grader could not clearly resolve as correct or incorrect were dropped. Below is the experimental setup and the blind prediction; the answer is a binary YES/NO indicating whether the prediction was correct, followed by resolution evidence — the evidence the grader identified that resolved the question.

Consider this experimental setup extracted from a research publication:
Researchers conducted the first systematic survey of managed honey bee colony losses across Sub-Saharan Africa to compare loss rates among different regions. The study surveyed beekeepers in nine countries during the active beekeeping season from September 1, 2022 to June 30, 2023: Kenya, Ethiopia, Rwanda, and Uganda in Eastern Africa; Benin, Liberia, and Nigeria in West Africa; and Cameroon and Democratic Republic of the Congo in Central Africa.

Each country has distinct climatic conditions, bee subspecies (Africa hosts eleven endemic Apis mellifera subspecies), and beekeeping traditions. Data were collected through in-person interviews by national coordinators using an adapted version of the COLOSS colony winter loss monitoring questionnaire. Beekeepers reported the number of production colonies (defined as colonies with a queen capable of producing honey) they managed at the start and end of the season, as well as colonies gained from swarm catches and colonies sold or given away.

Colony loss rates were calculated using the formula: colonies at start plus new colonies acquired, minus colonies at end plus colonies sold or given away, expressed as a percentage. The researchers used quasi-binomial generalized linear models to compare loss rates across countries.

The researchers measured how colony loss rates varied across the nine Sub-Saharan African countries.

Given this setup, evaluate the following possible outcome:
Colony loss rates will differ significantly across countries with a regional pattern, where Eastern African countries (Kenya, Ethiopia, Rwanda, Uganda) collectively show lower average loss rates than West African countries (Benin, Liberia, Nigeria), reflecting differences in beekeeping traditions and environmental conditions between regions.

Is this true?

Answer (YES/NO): NO